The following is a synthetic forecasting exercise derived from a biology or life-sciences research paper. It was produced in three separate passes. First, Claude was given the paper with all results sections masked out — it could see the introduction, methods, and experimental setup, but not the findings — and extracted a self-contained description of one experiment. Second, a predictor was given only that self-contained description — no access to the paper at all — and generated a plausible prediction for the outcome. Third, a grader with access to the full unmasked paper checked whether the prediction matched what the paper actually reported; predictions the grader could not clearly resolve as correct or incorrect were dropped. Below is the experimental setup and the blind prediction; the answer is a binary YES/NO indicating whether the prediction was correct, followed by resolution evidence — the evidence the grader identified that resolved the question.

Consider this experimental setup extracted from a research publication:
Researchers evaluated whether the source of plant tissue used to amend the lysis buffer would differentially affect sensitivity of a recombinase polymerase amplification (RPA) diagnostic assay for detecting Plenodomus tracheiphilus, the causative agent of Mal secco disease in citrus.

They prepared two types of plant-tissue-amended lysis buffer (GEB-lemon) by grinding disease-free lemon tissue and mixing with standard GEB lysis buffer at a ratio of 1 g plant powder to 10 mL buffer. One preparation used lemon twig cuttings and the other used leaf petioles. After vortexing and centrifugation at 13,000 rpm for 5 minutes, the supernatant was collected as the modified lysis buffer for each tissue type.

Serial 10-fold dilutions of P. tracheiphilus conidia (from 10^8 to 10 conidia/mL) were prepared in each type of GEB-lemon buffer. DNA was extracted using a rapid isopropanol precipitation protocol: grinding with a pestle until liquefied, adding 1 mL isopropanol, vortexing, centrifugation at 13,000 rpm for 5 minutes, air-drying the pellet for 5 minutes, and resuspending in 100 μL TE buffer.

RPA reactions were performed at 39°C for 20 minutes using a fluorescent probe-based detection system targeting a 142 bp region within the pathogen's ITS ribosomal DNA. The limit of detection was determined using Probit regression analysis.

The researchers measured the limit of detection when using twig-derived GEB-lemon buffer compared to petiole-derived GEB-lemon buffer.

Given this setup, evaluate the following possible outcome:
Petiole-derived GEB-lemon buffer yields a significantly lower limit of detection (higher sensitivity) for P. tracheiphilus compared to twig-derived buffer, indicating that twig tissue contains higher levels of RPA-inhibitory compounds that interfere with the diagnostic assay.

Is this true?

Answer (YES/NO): NO